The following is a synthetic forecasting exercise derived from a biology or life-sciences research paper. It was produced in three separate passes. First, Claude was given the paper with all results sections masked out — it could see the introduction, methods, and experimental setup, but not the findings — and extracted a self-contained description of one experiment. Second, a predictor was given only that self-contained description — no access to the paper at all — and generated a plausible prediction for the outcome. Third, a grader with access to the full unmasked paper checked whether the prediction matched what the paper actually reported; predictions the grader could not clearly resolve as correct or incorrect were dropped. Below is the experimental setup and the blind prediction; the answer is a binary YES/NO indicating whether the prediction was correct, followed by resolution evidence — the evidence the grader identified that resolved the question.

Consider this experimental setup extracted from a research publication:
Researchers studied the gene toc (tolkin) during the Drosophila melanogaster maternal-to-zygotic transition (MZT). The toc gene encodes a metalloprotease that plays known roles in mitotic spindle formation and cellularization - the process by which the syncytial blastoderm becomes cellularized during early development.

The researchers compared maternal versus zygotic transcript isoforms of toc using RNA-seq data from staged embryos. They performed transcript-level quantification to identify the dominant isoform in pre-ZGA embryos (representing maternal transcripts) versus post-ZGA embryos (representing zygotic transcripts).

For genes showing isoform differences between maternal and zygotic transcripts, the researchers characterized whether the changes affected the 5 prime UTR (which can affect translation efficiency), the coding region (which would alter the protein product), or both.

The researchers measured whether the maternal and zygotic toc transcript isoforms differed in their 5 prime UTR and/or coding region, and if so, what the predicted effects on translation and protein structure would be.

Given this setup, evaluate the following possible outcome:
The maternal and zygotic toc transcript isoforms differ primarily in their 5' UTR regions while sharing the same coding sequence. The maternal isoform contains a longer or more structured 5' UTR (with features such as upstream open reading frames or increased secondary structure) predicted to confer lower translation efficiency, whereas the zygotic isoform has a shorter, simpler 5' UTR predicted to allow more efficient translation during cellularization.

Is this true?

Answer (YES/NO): NO